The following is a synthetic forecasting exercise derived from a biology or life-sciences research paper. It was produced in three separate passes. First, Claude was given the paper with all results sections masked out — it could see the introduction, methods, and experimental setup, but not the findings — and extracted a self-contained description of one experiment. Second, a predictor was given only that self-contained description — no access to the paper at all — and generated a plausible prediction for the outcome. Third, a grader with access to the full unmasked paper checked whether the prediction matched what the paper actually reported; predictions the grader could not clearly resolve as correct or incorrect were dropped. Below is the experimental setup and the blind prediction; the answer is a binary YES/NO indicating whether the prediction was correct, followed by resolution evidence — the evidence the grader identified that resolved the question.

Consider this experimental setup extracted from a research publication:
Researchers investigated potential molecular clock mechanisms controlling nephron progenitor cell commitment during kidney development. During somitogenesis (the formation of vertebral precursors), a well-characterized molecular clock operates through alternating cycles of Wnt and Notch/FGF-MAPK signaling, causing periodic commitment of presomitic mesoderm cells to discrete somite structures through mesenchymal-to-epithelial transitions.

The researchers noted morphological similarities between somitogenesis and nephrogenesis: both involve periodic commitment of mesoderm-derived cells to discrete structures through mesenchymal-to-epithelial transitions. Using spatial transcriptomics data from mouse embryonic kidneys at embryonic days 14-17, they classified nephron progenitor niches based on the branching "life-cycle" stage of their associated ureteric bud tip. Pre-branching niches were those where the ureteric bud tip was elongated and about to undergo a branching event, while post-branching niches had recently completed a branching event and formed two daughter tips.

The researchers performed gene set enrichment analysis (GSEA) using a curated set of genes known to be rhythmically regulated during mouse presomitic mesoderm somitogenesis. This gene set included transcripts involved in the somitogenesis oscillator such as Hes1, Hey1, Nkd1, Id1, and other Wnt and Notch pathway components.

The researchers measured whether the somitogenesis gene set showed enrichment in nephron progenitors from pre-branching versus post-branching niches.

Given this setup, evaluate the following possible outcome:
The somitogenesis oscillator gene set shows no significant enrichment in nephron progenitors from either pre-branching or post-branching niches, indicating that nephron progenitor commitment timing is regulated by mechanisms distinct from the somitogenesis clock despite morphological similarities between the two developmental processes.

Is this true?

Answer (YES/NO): NO